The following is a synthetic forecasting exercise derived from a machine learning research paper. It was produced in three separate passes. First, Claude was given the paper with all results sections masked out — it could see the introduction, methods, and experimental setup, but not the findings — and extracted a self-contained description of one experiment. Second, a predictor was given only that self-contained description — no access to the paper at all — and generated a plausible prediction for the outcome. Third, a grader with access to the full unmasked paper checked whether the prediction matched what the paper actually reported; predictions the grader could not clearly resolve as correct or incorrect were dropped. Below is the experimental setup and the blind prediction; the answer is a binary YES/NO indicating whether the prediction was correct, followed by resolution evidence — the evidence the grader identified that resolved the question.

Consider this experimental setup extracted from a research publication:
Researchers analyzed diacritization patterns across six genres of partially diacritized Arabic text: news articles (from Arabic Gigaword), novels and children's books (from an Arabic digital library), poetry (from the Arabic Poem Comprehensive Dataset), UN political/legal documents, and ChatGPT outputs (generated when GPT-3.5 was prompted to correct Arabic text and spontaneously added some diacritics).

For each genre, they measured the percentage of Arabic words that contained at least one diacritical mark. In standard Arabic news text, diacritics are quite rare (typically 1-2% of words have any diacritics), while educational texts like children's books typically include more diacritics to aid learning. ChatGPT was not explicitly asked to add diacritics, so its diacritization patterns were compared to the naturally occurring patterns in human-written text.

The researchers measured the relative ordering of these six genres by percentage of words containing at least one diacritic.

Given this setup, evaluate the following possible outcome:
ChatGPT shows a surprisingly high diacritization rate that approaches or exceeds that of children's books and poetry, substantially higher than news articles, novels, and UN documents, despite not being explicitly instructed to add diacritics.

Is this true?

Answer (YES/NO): NO